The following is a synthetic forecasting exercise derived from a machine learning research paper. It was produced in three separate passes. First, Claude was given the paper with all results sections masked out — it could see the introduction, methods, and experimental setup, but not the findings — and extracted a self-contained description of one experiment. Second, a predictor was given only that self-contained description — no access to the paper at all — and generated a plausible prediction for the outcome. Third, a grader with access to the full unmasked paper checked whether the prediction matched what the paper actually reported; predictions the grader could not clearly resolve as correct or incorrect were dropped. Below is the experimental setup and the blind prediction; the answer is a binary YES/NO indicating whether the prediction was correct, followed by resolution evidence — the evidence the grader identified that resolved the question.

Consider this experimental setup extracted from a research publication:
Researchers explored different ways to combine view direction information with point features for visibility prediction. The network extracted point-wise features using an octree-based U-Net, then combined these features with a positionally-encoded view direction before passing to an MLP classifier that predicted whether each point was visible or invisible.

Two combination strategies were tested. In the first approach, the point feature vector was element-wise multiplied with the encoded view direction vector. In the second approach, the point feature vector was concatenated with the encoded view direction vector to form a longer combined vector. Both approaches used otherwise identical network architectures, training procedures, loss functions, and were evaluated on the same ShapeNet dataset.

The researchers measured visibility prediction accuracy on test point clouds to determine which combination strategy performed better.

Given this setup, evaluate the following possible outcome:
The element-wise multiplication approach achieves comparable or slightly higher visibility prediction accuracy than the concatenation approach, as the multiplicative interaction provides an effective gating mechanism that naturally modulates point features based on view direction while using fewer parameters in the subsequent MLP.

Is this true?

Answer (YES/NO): YES